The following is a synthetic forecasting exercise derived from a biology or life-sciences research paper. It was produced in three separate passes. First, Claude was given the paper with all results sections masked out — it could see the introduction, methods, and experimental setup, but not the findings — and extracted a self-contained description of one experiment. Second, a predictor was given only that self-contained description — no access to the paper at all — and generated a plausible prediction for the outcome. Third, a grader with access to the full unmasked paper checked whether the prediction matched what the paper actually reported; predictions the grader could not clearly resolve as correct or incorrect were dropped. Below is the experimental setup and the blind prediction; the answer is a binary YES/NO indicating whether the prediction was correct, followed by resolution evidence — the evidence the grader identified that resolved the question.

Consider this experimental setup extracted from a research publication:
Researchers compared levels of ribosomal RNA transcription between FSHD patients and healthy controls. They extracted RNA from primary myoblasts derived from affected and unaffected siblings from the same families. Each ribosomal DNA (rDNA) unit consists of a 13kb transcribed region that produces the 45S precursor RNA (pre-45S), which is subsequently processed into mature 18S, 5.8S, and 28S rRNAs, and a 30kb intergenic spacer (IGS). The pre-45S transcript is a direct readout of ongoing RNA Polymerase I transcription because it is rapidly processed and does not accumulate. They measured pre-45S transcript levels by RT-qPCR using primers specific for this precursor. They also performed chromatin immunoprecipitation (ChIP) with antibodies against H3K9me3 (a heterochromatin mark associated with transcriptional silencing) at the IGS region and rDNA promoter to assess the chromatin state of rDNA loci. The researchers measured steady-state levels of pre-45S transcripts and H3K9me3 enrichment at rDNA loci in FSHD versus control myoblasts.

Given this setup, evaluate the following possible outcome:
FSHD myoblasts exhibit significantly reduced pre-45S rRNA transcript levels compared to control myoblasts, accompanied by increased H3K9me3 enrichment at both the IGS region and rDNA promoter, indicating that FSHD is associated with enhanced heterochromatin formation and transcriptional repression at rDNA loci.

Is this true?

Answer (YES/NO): YES